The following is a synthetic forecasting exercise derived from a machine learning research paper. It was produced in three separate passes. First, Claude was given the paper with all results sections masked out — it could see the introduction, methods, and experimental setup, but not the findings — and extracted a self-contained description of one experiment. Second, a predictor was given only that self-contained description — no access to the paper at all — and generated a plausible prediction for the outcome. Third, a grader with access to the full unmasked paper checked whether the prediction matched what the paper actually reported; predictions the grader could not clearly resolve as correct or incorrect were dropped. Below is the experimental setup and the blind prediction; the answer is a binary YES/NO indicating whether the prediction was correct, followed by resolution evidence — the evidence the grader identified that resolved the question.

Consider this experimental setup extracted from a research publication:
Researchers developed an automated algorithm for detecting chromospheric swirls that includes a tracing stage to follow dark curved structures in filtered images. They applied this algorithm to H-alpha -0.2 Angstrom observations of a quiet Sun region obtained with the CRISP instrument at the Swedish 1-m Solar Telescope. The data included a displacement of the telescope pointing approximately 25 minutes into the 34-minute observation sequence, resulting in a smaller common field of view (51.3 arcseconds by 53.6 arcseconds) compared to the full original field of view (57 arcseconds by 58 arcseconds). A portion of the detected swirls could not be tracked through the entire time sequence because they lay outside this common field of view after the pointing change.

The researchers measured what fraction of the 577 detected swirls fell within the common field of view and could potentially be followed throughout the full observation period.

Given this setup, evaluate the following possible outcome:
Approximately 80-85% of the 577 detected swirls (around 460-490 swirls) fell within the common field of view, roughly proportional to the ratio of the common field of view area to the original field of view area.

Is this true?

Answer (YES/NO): YES